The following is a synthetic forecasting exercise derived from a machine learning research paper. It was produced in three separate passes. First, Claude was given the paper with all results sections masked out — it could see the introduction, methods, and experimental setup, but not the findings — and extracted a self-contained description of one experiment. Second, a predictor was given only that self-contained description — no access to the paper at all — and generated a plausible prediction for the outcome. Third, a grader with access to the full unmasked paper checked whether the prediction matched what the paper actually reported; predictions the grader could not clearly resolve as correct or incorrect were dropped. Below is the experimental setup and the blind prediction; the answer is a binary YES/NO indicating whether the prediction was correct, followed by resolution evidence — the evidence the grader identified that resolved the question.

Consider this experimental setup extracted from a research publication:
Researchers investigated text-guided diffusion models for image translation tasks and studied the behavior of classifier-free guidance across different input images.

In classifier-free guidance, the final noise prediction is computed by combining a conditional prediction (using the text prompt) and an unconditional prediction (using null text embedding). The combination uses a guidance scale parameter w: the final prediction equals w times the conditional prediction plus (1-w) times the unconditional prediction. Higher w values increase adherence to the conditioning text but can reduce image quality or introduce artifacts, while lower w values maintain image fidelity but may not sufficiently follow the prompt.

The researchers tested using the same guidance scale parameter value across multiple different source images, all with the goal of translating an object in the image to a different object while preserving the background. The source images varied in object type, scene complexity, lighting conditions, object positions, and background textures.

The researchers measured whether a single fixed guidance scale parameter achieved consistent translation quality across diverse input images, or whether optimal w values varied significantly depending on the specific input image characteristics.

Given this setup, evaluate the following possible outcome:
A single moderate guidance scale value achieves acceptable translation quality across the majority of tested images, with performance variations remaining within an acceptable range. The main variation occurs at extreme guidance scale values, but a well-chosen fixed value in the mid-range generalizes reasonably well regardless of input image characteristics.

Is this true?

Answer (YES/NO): NO